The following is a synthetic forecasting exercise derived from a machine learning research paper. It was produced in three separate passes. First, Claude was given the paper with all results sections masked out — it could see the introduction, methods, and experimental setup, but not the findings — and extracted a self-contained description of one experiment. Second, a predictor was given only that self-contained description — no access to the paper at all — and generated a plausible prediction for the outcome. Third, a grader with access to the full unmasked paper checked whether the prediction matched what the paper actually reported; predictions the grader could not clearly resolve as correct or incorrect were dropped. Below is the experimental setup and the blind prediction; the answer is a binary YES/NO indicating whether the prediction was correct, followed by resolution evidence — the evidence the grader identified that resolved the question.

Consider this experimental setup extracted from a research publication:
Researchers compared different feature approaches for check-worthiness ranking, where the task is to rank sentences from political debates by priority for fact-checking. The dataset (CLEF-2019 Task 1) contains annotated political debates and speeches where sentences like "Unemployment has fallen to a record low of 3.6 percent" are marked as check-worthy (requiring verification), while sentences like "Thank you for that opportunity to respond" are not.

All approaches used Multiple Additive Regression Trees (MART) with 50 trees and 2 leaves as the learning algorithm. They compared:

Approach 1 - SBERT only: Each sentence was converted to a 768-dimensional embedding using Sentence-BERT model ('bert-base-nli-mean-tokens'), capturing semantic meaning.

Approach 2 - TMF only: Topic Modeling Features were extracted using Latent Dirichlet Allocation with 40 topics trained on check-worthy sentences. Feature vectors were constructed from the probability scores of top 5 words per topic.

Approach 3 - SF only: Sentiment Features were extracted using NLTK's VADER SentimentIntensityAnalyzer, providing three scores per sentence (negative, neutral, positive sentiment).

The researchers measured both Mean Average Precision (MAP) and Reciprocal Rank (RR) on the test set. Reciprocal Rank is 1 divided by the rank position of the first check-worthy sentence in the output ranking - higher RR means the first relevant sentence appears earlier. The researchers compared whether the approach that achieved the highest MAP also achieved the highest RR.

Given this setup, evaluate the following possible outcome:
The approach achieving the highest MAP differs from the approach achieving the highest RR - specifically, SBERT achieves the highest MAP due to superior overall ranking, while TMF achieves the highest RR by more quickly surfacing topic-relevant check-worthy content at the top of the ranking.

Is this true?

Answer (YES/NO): YES